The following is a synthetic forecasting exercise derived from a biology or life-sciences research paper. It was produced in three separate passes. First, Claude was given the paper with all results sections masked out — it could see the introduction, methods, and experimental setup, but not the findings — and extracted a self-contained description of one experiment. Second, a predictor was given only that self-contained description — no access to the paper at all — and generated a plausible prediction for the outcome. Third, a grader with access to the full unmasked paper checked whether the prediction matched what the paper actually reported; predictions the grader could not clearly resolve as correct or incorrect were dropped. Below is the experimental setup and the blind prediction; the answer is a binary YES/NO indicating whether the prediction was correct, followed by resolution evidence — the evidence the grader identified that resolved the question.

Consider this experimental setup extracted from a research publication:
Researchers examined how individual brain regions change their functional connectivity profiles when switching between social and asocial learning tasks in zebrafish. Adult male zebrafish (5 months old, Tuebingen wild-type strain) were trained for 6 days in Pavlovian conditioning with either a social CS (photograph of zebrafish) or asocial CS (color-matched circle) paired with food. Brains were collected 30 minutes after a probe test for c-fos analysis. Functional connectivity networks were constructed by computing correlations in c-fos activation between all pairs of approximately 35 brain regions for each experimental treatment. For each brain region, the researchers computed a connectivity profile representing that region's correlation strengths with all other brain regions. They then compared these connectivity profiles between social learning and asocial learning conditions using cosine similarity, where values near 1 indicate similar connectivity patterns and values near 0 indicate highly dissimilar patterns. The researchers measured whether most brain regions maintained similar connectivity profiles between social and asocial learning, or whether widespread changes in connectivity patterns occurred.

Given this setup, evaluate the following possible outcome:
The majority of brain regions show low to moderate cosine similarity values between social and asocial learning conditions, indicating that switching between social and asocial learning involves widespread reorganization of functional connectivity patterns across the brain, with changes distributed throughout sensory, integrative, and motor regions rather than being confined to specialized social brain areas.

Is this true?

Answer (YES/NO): NO